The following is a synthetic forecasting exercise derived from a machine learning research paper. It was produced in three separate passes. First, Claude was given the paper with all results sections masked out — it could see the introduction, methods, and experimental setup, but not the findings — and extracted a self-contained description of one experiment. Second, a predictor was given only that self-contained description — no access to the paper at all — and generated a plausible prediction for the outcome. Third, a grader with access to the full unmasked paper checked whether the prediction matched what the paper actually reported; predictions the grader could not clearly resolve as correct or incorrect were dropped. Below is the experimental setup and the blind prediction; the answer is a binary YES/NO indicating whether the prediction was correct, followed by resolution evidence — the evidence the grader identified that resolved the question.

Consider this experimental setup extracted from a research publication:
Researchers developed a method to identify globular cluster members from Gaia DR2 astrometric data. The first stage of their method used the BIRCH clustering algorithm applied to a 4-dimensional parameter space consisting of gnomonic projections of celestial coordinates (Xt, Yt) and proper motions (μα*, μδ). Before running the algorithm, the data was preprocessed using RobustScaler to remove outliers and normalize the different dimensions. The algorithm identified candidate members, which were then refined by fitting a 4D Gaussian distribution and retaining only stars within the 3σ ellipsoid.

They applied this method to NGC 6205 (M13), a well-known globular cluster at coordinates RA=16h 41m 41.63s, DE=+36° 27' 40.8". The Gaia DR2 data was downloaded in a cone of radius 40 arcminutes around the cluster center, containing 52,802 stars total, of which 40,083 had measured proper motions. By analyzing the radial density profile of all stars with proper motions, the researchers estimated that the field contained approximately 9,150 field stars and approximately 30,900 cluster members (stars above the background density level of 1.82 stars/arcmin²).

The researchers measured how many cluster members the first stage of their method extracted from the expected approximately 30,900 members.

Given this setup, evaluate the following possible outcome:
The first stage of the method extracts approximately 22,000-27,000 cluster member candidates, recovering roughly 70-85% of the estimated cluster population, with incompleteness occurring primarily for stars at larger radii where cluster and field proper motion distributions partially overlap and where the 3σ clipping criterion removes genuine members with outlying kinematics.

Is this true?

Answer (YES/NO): YES